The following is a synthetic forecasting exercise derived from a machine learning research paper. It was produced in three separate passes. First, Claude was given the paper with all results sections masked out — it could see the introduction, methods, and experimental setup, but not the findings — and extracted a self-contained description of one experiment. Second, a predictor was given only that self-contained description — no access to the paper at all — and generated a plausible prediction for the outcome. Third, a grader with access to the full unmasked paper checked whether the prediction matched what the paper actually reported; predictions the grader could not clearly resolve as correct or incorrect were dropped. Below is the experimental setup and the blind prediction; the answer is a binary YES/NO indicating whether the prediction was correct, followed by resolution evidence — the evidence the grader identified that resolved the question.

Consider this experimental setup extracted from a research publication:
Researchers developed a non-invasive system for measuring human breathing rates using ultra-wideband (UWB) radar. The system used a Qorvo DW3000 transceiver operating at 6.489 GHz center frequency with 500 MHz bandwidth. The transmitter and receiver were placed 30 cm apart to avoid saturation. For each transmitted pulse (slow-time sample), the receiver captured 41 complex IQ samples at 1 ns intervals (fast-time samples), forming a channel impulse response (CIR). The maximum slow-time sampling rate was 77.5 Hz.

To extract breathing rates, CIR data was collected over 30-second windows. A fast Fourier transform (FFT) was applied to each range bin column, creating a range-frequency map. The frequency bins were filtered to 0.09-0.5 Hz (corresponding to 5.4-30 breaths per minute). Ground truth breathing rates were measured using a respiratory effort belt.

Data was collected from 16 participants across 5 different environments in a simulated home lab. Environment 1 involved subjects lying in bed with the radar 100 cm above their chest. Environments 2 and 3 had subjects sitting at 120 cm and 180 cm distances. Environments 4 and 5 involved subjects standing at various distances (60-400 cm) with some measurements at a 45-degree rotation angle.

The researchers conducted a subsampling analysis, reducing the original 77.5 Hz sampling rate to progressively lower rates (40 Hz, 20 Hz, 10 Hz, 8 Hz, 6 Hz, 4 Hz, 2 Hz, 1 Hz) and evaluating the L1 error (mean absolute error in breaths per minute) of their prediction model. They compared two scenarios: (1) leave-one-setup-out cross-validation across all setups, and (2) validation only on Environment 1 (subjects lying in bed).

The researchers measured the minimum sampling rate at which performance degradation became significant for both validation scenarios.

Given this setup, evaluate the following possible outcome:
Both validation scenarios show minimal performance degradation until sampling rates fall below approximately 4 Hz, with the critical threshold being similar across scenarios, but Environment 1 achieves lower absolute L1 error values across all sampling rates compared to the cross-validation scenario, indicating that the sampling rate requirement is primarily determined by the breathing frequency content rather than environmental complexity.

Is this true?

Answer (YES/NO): NO